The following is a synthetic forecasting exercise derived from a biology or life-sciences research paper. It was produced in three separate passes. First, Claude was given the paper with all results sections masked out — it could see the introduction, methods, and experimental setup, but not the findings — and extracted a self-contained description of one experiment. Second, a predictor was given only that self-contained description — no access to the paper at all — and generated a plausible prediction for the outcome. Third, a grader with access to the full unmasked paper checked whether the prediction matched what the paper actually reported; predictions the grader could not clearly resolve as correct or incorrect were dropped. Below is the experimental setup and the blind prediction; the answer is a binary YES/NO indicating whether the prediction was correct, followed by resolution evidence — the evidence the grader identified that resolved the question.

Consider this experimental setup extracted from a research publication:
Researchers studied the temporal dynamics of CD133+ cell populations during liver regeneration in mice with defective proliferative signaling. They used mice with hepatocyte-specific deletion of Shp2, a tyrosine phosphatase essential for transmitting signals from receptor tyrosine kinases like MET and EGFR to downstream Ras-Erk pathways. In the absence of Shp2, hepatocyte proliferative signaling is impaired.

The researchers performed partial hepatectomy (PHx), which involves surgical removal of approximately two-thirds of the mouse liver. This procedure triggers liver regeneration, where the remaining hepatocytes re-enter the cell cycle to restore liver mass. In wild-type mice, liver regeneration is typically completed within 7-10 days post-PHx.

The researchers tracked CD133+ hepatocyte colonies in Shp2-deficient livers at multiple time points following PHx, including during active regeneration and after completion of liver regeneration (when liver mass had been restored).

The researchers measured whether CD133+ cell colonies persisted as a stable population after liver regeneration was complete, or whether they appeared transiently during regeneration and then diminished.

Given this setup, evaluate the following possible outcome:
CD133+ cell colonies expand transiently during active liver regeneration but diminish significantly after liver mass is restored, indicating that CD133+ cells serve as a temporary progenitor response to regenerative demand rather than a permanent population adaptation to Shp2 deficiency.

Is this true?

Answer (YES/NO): YES